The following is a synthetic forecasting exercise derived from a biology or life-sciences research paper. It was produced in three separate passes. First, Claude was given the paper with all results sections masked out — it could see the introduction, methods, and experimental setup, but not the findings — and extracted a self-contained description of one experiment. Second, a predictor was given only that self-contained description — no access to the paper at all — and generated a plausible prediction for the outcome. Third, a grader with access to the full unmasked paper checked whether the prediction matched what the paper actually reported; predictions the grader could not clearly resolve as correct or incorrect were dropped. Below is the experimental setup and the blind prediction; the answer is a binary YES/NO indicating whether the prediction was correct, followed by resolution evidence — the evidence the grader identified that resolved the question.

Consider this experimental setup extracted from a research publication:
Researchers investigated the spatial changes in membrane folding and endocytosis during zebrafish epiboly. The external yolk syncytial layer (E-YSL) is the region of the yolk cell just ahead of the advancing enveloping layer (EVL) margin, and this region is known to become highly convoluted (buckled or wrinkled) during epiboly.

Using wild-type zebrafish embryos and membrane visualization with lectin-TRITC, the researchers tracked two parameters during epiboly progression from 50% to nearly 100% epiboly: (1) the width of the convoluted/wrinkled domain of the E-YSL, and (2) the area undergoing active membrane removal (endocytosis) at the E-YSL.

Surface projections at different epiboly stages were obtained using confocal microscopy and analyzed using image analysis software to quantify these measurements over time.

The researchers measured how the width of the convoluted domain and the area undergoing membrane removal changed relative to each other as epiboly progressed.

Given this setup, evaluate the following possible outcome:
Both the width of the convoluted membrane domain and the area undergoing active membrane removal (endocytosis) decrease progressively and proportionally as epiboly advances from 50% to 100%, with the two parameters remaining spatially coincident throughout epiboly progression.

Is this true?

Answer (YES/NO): YES